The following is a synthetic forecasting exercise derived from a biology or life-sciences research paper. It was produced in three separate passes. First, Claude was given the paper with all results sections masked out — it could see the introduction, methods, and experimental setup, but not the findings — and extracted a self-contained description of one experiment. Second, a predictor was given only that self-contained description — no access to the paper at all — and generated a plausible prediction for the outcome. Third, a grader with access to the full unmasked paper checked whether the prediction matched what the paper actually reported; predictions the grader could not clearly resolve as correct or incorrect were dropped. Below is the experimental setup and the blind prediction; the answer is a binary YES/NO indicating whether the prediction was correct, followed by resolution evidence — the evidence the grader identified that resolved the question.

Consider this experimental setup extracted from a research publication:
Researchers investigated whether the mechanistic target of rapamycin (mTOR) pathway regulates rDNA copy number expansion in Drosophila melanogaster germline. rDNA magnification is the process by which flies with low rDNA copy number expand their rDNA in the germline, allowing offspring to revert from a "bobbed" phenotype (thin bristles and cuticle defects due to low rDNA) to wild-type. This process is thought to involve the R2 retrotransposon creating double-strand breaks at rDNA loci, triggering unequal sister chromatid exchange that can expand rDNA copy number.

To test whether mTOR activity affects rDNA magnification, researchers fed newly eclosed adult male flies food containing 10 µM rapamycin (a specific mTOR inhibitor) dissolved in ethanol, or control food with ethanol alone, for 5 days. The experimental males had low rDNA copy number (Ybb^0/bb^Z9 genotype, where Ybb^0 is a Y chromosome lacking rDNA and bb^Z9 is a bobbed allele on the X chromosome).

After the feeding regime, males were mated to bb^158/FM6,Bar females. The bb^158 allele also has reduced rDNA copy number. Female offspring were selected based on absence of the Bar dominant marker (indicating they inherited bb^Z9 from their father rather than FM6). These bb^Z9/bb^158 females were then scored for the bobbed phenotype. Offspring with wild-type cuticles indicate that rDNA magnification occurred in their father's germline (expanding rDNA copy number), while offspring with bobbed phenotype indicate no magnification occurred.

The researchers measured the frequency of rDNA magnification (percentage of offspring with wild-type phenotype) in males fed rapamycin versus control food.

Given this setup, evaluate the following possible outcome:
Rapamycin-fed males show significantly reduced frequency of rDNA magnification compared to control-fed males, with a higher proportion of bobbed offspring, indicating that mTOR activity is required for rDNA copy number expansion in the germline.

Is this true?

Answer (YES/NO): NO